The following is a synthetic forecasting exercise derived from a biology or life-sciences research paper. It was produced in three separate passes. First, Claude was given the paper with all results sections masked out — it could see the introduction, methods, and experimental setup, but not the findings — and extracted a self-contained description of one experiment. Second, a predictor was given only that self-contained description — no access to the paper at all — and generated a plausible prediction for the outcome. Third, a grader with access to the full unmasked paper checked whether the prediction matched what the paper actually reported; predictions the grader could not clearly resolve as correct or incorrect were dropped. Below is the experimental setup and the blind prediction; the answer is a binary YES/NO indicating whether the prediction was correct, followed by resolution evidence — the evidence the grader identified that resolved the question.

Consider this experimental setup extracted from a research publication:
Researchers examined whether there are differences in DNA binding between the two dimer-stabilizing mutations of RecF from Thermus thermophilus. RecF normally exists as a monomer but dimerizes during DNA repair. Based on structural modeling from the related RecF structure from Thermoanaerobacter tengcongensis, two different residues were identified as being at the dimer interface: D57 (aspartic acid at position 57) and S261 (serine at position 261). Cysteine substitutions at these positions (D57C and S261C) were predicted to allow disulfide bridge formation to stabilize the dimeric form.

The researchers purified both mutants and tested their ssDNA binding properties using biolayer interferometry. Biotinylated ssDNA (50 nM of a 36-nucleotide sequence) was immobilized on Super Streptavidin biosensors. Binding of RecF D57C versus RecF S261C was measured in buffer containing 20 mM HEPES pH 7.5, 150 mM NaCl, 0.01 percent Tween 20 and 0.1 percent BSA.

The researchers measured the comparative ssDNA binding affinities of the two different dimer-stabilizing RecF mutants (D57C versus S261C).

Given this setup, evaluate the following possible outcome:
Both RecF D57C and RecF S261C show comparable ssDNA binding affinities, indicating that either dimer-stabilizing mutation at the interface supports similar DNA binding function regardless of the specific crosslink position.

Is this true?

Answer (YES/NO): NO